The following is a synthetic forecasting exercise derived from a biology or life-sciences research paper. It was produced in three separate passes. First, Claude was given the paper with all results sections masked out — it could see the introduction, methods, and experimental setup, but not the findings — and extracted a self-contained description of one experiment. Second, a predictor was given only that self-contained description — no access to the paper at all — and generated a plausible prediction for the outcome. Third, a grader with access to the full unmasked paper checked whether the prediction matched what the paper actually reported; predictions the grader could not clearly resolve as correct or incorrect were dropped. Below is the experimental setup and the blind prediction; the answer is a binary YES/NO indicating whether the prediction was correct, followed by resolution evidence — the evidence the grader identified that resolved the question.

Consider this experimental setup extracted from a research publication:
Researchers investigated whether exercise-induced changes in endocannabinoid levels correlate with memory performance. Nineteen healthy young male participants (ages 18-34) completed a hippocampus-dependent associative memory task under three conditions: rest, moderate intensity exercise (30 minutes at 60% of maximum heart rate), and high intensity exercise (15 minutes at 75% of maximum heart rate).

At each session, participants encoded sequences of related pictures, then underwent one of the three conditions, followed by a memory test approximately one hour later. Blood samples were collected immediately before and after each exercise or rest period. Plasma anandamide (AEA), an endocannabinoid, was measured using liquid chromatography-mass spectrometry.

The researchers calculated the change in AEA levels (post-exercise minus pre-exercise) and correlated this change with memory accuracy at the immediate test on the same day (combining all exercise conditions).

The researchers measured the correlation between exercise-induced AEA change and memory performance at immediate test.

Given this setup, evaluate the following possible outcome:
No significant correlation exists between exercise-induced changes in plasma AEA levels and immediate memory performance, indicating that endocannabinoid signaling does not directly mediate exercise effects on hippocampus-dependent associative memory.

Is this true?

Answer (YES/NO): NO